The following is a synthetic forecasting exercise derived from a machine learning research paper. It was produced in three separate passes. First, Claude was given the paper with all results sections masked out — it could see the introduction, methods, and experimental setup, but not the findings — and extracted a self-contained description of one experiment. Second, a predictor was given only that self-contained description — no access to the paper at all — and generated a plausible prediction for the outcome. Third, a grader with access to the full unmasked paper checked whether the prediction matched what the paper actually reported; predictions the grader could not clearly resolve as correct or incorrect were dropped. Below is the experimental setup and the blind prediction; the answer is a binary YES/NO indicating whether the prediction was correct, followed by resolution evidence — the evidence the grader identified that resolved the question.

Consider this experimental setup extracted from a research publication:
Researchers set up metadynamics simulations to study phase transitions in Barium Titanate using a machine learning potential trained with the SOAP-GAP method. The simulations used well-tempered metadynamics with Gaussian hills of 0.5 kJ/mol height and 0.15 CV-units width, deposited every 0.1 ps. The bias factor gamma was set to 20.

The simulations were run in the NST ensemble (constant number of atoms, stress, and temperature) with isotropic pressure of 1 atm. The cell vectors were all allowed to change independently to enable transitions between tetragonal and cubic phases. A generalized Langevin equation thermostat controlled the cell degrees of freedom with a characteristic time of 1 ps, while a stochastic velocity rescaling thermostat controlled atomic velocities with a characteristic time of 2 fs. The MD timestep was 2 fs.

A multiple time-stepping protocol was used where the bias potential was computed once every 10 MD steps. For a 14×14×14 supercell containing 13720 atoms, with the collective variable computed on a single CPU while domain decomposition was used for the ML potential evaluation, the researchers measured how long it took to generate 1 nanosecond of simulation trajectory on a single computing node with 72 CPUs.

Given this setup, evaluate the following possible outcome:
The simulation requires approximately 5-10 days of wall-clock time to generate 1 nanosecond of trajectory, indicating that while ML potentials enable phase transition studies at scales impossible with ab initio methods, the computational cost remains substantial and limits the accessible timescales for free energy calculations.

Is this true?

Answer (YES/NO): YES